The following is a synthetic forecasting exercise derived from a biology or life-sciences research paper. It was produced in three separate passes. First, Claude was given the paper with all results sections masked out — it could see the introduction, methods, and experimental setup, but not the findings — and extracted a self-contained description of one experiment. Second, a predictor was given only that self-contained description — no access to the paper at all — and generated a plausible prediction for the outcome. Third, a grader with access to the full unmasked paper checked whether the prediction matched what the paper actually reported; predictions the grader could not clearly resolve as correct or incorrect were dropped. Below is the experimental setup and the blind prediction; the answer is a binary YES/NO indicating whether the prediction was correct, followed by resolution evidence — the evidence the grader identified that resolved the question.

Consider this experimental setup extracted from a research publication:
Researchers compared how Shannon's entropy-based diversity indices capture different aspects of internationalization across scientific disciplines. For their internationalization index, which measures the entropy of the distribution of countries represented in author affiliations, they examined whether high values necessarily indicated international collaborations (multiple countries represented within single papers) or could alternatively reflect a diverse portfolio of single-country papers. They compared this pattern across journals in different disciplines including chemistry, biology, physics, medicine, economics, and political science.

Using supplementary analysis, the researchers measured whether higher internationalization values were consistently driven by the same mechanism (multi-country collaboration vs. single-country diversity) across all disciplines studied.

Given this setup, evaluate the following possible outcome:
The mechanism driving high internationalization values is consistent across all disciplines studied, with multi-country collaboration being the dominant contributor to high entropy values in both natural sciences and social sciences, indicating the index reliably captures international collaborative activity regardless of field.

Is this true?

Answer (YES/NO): NO